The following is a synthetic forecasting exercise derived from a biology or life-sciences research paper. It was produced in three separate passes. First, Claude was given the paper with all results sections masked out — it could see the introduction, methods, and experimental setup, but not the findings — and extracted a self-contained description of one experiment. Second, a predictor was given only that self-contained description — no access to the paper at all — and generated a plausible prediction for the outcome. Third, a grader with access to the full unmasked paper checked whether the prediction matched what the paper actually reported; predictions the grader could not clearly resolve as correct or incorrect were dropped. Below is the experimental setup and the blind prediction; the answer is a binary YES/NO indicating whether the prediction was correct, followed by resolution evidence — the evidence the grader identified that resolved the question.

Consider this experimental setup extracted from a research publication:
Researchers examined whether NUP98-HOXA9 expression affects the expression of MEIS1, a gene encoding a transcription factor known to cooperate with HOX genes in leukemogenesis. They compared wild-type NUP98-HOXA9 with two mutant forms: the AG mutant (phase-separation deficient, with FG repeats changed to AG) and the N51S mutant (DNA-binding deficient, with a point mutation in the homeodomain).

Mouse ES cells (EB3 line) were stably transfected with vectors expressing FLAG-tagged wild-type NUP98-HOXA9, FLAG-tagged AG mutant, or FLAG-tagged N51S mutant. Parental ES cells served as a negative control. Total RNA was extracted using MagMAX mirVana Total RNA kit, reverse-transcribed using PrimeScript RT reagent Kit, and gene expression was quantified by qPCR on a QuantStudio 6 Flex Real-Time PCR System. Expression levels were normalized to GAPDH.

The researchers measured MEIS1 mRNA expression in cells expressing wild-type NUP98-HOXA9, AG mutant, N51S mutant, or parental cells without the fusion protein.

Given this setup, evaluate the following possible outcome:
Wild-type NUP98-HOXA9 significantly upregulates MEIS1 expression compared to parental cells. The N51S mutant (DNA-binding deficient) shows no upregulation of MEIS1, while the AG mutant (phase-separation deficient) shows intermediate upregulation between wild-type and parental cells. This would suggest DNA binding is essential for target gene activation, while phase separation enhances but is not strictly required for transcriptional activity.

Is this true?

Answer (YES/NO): NO